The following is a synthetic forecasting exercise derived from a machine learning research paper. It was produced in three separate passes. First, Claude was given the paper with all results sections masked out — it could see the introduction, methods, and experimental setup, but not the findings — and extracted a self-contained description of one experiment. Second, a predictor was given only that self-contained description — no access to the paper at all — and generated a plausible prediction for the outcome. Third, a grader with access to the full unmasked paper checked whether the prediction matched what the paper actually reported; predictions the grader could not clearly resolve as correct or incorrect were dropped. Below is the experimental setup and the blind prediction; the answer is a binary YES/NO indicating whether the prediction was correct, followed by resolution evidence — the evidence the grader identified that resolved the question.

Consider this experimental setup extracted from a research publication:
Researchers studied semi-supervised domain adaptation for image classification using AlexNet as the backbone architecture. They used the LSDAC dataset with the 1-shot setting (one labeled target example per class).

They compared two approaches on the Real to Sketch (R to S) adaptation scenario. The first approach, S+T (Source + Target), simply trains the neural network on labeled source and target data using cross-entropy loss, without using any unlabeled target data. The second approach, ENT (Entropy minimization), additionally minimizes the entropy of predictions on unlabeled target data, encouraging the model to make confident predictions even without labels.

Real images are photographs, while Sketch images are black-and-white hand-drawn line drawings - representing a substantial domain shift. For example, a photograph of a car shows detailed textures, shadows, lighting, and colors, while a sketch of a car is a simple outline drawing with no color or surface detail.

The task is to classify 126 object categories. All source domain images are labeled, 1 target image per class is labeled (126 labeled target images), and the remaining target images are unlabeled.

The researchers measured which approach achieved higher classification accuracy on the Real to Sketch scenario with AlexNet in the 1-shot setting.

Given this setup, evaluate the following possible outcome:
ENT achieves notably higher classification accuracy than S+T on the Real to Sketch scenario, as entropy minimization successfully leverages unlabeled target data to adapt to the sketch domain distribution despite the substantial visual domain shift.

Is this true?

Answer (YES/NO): NO